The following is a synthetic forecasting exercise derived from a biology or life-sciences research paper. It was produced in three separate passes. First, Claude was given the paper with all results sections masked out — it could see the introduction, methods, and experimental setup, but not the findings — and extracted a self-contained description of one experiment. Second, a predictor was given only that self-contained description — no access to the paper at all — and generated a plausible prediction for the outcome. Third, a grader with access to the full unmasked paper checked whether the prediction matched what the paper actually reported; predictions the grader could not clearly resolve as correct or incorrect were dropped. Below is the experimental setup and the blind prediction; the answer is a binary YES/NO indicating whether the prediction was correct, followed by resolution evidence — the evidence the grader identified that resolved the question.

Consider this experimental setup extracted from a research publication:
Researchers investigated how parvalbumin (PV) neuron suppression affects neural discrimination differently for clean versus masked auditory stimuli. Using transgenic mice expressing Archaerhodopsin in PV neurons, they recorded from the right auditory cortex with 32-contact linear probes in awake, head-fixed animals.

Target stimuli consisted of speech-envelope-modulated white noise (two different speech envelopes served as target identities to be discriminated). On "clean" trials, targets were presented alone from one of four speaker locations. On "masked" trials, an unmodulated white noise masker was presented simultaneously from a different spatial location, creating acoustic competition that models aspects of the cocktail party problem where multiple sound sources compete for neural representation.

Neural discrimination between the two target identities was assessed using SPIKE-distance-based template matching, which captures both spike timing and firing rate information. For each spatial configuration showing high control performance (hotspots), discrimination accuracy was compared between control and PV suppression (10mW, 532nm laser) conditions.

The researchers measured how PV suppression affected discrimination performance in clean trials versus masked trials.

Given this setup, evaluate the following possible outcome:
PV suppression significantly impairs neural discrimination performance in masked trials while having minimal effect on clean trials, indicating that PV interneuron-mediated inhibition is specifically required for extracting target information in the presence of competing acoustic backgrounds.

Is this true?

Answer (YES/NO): NO